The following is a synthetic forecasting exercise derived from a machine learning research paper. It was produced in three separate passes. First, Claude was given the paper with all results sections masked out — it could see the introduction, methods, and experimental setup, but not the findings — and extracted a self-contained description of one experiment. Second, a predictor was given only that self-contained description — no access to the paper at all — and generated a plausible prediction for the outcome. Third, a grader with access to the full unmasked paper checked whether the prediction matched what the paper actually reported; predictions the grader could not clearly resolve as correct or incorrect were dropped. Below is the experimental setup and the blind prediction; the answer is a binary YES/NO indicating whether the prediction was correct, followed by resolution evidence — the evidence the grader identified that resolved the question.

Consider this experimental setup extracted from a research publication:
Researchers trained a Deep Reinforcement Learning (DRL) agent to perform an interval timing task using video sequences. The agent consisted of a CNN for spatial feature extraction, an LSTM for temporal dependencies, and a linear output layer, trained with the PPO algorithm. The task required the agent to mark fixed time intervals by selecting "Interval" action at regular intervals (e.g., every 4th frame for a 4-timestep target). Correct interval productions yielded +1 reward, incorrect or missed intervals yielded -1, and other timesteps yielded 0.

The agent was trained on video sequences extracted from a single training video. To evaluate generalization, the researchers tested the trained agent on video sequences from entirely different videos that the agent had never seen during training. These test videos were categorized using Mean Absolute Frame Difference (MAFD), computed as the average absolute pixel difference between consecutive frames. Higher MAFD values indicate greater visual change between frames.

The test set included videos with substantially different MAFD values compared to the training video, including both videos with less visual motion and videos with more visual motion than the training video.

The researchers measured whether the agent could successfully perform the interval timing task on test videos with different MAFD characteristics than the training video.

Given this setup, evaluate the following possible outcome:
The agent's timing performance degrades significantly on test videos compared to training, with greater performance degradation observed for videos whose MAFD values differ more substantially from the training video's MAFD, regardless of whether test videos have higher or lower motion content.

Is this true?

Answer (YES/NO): NO